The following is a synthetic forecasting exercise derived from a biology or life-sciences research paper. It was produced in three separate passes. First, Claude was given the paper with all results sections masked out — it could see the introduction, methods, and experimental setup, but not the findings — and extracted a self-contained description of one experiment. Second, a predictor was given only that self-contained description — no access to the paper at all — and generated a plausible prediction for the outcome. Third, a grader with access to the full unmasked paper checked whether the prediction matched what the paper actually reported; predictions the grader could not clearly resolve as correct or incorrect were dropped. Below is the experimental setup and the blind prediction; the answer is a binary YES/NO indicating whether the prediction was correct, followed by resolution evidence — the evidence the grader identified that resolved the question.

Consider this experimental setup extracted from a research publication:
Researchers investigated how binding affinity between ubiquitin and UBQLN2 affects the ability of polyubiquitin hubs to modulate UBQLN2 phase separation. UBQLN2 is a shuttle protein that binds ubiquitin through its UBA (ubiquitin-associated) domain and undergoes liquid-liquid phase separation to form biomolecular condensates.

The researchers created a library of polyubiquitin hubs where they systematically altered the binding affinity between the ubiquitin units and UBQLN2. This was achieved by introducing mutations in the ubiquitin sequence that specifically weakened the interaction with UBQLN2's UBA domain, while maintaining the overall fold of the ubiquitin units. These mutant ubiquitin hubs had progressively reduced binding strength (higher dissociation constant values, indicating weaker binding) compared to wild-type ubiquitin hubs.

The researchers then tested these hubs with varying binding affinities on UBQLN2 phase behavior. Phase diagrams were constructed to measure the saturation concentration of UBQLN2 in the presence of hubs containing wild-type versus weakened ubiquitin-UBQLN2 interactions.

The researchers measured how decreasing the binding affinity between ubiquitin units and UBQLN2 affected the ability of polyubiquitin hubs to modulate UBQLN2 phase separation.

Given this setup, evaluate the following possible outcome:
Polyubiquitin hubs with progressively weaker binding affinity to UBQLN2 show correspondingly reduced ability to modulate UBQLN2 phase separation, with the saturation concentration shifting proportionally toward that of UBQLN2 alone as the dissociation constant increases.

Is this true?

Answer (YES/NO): NO